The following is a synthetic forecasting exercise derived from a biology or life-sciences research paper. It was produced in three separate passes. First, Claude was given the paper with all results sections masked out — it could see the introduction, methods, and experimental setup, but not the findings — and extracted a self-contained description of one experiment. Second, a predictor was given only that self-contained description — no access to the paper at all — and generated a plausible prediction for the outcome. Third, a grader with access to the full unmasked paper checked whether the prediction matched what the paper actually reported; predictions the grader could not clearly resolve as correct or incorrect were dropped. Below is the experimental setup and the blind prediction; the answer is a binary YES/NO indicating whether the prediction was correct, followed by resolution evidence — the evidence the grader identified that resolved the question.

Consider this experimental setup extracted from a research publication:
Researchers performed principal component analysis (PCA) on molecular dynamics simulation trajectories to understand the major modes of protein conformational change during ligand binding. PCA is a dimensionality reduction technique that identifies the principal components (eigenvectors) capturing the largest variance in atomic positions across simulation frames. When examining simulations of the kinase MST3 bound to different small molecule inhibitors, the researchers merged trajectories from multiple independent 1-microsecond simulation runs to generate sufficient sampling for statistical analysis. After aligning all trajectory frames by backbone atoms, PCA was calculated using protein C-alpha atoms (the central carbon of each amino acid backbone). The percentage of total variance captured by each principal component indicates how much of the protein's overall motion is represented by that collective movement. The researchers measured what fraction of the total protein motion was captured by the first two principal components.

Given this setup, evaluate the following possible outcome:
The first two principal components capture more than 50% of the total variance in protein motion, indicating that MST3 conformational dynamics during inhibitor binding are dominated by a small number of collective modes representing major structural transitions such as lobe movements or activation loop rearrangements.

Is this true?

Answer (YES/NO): NO